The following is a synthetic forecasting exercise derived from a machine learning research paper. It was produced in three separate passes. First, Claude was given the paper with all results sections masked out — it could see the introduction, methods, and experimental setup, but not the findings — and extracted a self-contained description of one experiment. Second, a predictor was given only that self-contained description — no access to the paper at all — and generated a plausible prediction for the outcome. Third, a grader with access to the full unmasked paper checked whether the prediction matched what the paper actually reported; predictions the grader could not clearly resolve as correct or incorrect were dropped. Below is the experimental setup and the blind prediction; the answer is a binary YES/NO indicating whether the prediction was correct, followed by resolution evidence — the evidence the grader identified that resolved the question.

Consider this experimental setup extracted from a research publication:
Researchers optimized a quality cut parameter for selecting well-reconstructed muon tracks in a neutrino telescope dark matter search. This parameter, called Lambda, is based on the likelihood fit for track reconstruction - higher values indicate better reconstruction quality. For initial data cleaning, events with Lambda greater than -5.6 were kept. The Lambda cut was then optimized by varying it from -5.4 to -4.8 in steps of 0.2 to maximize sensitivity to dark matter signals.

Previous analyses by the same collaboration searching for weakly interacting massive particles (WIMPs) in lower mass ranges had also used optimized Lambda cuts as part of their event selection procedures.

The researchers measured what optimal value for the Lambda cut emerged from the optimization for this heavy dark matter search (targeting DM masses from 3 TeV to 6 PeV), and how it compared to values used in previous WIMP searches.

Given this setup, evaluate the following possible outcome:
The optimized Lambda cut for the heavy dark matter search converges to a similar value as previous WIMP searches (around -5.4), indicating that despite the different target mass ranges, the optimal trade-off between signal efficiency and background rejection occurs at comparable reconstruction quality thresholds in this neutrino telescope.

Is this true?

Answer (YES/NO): NO